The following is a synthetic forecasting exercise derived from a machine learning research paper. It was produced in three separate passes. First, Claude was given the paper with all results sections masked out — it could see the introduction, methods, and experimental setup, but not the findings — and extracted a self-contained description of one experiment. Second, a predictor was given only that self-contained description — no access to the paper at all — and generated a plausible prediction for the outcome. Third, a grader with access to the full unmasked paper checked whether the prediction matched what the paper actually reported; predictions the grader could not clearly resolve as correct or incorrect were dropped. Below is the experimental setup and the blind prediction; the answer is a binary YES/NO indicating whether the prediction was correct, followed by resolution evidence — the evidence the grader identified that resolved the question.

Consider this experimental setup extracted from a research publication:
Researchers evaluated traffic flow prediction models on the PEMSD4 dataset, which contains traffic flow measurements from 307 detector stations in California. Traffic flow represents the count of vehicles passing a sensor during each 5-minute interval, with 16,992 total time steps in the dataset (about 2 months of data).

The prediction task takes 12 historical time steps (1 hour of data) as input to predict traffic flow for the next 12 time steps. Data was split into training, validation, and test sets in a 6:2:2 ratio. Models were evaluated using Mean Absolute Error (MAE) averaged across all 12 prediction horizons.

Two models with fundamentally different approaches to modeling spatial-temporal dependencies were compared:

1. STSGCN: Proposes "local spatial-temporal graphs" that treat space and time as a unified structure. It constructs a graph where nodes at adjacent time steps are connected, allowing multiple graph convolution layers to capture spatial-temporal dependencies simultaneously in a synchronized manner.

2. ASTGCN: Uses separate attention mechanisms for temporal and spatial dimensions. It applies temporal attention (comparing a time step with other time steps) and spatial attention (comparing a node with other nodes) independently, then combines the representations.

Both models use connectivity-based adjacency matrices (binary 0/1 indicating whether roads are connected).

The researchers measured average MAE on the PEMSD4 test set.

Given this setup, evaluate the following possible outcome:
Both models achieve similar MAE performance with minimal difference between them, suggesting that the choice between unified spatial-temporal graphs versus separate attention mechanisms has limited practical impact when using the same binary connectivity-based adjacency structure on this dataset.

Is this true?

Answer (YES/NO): YES